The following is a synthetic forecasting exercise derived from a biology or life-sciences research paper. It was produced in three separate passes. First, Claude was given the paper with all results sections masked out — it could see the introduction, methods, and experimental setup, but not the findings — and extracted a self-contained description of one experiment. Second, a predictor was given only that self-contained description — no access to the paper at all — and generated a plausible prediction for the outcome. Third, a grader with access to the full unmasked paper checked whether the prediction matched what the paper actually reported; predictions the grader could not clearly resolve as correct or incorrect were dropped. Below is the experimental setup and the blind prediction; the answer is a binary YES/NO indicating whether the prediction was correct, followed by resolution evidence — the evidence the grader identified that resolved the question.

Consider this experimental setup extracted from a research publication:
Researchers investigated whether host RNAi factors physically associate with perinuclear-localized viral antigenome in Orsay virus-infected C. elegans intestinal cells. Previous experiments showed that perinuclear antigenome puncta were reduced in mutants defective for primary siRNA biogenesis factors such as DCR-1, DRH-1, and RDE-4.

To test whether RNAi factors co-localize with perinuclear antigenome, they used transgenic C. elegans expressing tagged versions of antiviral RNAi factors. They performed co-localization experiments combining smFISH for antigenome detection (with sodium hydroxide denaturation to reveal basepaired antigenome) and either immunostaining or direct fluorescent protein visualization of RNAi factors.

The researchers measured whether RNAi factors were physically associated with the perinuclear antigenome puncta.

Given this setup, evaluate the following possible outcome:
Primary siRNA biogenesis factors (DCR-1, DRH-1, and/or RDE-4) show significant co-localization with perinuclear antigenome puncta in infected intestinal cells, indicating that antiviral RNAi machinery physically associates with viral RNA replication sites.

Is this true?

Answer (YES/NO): NO